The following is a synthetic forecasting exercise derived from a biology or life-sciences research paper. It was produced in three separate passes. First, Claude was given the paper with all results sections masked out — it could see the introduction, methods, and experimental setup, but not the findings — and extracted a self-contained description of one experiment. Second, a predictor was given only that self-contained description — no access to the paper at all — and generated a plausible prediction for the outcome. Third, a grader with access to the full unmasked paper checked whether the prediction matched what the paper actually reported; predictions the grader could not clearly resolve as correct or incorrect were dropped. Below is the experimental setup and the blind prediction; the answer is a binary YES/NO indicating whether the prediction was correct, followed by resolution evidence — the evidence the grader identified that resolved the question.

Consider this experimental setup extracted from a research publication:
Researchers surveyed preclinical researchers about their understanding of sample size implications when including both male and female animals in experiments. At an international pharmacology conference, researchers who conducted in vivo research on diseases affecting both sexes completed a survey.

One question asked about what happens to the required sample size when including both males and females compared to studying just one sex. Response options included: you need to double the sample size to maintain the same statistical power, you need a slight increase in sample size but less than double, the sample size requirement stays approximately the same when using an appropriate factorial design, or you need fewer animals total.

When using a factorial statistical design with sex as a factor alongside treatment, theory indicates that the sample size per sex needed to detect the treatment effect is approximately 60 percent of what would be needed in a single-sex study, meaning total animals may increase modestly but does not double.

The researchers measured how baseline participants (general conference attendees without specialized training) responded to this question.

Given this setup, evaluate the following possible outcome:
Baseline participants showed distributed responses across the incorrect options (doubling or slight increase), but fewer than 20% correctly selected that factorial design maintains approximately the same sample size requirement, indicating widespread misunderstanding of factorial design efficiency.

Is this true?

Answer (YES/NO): NO